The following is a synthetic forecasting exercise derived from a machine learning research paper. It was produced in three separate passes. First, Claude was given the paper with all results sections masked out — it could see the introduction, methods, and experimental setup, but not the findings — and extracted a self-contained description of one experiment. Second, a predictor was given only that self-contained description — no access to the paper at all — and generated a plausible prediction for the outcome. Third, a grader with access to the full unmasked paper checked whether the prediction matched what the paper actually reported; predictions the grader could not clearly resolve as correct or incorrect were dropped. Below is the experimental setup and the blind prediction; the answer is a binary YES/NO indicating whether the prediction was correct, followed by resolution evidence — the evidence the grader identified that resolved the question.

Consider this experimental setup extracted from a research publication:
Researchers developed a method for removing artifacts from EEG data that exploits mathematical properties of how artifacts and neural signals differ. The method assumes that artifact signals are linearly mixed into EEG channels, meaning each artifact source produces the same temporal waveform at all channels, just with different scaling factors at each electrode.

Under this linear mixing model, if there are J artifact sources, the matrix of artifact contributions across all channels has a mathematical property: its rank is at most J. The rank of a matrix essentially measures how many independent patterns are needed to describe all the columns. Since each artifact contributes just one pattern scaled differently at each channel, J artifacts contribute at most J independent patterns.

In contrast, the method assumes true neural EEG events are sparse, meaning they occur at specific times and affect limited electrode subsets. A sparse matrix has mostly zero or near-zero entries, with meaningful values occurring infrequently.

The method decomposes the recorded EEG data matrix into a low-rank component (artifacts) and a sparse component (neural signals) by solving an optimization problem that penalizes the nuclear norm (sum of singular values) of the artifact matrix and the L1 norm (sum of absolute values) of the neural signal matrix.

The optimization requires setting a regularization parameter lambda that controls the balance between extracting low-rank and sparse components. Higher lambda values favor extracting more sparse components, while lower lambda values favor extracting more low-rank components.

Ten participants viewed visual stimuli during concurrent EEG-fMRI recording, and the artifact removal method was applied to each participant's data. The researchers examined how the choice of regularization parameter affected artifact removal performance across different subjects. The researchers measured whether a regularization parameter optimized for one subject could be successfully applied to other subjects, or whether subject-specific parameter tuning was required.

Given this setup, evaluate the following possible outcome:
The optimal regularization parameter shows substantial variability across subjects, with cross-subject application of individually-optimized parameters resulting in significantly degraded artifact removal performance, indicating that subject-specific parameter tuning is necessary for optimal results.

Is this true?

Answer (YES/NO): NO